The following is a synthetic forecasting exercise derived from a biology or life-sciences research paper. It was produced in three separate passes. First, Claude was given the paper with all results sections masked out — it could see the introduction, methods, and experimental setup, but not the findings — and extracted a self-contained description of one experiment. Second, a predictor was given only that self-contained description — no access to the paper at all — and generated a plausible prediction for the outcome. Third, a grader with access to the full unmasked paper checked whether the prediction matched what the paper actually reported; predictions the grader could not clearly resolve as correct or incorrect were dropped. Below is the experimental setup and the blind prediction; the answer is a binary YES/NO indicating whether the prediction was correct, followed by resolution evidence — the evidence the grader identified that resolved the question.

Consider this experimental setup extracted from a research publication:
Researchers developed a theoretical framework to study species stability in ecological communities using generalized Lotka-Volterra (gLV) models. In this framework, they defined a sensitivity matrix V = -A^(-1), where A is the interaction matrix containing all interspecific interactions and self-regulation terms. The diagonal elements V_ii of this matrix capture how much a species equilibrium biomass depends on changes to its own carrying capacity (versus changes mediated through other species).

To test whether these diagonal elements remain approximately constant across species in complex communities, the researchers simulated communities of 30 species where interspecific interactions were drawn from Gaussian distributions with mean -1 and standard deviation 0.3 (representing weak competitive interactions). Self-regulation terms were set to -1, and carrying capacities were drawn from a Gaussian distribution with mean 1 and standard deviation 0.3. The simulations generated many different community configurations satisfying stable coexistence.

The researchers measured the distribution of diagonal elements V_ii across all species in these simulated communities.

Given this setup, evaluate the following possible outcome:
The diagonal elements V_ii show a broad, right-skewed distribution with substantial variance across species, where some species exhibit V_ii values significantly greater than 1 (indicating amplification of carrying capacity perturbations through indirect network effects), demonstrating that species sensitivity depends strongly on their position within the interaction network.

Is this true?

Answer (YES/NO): NO